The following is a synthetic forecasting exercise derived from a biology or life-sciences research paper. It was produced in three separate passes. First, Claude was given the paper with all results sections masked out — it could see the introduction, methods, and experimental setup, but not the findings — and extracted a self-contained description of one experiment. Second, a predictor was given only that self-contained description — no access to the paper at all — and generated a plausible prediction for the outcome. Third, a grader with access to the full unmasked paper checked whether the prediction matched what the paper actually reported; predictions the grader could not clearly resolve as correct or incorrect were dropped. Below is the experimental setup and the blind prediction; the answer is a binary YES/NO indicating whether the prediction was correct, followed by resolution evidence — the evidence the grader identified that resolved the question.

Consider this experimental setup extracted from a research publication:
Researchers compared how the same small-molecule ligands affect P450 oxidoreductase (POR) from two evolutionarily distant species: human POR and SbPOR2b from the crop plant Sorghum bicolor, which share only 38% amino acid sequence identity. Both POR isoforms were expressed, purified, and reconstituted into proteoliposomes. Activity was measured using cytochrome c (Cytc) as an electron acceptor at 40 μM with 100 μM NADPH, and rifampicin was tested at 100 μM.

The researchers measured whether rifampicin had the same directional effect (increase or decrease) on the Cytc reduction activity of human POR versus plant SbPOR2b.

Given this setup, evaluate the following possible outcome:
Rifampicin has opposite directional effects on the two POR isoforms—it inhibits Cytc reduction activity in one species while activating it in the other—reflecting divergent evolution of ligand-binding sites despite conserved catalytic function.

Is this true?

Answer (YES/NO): YES